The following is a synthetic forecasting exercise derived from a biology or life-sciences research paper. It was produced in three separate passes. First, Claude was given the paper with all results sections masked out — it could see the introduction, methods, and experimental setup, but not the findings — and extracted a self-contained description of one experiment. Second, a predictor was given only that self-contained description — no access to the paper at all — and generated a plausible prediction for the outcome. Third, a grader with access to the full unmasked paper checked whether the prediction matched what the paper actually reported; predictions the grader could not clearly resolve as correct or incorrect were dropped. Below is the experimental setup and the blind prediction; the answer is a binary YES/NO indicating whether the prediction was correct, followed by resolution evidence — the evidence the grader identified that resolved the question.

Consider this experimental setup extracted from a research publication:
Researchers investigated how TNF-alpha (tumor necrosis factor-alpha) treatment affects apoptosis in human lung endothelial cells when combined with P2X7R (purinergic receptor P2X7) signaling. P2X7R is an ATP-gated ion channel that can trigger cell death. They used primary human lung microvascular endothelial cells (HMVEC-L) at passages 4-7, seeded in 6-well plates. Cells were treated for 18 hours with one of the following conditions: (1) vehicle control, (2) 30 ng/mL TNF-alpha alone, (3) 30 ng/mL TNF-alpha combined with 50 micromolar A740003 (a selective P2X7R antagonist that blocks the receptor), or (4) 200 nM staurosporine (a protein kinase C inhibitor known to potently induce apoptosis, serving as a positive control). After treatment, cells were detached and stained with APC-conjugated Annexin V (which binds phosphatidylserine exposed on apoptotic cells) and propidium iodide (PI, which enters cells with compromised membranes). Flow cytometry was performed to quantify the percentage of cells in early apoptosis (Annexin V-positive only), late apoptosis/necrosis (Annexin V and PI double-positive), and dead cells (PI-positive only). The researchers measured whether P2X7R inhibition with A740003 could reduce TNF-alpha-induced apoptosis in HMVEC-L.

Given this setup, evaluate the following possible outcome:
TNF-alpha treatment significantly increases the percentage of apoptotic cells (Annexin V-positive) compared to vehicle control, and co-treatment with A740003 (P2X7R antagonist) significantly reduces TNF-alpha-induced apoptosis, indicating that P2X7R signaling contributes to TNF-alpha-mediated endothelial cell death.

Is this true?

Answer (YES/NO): NO